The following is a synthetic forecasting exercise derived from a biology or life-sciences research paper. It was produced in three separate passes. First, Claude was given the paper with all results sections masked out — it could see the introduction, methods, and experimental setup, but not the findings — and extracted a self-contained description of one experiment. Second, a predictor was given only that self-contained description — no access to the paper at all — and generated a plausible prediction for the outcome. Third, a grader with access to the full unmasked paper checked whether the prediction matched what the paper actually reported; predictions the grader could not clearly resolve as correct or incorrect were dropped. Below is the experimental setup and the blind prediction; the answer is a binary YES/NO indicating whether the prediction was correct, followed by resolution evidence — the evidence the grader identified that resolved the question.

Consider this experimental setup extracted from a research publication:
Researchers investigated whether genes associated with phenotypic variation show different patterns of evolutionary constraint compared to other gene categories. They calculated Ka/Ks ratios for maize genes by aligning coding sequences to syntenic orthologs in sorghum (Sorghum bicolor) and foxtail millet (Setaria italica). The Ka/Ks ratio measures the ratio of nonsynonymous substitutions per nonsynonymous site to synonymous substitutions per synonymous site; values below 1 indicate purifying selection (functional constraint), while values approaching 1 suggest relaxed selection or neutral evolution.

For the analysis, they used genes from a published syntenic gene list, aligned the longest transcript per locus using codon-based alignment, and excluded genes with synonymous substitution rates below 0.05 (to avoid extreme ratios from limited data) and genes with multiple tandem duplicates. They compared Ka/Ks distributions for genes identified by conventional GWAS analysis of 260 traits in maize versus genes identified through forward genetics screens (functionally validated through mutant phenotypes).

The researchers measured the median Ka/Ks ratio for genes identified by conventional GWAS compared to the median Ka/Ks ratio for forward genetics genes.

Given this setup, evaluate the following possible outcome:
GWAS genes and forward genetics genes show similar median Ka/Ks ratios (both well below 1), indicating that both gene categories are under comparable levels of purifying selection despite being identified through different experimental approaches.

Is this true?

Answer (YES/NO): NO